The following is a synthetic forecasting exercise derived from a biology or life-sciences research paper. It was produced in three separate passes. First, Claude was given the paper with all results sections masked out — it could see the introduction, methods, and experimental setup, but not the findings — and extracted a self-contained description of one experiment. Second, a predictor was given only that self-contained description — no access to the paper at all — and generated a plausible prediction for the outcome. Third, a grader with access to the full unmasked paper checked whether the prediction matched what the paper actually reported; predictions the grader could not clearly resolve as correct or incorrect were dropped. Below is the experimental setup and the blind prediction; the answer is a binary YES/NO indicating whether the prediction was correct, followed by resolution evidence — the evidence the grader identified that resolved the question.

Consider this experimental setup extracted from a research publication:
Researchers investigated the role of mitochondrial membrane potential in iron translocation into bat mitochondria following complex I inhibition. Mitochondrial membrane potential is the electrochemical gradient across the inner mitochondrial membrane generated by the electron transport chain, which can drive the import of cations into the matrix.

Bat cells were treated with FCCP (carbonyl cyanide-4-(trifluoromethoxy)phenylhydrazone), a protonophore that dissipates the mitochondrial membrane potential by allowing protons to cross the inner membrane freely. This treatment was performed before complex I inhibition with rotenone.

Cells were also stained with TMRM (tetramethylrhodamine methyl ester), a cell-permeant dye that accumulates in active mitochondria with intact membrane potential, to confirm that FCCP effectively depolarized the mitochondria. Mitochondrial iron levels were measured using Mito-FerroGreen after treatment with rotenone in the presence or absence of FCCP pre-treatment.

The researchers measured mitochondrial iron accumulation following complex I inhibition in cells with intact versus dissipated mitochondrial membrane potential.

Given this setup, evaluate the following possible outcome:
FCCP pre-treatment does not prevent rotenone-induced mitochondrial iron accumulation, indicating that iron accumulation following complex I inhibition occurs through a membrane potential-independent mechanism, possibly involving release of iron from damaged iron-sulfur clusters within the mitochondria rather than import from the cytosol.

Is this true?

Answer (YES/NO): NO